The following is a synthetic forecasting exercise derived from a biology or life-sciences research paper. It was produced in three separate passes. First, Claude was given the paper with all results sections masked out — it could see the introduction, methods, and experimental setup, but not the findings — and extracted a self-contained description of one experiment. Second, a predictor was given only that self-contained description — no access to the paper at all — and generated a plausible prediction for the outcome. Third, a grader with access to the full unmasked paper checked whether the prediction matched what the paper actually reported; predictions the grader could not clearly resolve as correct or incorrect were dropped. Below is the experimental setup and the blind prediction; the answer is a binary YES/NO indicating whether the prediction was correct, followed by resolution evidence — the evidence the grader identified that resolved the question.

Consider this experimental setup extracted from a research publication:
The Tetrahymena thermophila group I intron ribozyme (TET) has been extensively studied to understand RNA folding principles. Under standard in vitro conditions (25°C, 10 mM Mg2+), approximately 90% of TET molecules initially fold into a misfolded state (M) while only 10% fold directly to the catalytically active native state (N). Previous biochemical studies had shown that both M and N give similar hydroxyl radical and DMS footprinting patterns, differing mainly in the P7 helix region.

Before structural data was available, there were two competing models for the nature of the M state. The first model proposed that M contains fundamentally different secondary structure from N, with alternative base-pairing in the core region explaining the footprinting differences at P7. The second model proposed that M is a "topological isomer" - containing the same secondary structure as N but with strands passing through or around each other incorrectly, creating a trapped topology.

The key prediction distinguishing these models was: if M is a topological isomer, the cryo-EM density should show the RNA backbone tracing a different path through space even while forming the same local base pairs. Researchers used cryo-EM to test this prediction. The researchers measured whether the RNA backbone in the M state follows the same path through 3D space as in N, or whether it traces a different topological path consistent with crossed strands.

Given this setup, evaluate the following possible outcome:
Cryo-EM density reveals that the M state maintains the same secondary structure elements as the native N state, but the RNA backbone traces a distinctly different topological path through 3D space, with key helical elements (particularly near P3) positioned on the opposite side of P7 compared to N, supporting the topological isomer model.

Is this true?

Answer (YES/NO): NO